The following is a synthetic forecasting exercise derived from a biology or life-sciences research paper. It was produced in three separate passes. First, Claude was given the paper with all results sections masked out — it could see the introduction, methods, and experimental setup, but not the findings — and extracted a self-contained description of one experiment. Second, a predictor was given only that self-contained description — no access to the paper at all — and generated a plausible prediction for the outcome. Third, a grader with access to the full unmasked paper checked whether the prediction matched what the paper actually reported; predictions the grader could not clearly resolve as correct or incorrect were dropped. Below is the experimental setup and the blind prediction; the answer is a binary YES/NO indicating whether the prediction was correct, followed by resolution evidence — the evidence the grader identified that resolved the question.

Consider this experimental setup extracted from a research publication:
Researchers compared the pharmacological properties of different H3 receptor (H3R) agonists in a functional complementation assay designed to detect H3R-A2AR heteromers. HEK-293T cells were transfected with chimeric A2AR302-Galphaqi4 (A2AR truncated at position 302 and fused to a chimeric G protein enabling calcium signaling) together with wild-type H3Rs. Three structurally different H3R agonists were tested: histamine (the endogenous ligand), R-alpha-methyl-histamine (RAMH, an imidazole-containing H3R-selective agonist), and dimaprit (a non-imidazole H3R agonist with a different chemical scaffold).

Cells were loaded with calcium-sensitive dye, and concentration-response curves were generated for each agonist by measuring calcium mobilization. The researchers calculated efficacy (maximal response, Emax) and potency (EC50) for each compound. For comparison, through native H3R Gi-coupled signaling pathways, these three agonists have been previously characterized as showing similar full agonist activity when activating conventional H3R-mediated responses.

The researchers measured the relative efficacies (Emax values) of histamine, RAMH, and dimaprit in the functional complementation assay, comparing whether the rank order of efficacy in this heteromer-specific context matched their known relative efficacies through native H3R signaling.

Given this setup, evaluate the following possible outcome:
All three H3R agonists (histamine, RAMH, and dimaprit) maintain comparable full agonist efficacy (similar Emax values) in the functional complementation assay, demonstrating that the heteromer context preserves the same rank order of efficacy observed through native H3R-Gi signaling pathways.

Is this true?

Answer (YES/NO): NO